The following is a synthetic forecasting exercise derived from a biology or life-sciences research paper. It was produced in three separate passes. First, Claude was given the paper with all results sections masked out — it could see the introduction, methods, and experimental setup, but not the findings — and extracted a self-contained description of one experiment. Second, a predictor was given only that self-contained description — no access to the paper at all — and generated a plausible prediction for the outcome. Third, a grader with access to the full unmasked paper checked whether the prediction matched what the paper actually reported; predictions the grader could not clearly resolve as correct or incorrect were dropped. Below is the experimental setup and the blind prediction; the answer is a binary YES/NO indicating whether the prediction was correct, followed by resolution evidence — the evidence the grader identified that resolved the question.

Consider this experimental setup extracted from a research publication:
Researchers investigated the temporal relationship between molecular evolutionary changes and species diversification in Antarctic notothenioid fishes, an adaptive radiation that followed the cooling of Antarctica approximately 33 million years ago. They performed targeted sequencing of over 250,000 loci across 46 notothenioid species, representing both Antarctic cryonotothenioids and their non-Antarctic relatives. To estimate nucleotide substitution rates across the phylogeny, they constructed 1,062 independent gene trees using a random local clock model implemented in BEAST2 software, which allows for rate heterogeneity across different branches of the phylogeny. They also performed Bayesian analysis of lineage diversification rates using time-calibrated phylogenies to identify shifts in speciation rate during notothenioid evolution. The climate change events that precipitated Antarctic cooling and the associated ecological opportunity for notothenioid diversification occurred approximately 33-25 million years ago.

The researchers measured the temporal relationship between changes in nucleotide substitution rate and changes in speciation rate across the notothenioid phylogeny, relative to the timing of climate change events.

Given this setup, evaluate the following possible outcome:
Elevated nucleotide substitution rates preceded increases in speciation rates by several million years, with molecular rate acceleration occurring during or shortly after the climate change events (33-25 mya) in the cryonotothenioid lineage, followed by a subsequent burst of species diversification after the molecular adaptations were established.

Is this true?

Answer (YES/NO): NO